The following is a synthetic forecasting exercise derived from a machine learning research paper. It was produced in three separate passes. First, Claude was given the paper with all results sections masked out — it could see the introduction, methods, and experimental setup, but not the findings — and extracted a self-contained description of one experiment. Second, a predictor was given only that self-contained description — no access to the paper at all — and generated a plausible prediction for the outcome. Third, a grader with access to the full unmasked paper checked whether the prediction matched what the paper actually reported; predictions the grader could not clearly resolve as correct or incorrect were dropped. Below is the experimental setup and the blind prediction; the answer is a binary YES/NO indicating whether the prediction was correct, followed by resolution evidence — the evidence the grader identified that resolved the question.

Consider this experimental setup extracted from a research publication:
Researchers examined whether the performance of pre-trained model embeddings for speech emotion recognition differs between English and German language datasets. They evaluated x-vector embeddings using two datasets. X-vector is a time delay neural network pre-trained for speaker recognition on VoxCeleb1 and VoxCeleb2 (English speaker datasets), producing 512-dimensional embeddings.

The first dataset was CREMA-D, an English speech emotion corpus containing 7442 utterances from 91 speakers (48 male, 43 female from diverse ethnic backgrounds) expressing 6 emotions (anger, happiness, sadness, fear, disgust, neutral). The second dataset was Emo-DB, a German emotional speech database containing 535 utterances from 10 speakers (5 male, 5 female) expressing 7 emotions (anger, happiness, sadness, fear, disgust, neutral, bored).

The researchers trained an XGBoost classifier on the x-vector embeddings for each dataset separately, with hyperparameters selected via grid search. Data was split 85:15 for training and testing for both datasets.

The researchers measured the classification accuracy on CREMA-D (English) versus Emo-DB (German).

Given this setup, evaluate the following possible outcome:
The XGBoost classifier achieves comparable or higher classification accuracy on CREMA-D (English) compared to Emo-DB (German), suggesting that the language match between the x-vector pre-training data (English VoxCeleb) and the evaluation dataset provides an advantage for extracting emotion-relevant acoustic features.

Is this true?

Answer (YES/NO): NO